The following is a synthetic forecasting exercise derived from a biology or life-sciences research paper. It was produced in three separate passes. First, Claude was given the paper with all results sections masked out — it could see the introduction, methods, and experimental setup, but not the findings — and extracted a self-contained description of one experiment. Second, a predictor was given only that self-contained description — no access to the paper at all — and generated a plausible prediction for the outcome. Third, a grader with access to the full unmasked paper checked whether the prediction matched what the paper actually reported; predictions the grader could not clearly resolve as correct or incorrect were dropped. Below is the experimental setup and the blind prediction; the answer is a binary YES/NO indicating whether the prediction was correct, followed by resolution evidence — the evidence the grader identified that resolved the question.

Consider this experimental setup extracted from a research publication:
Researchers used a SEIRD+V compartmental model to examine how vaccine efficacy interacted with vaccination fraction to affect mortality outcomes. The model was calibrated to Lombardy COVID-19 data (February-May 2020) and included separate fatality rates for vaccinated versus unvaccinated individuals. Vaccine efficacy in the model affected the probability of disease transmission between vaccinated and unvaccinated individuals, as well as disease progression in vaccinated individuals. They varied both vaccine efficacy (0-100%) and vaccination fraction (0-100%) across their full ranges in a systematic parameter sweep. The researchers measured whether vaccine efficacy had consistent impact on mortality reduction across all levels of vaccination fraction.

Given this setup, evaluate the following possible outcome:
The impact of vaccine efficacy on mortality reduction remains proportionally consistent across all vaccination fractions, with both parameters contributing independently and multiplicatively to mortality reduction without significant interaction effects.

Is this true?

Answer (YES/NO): NO